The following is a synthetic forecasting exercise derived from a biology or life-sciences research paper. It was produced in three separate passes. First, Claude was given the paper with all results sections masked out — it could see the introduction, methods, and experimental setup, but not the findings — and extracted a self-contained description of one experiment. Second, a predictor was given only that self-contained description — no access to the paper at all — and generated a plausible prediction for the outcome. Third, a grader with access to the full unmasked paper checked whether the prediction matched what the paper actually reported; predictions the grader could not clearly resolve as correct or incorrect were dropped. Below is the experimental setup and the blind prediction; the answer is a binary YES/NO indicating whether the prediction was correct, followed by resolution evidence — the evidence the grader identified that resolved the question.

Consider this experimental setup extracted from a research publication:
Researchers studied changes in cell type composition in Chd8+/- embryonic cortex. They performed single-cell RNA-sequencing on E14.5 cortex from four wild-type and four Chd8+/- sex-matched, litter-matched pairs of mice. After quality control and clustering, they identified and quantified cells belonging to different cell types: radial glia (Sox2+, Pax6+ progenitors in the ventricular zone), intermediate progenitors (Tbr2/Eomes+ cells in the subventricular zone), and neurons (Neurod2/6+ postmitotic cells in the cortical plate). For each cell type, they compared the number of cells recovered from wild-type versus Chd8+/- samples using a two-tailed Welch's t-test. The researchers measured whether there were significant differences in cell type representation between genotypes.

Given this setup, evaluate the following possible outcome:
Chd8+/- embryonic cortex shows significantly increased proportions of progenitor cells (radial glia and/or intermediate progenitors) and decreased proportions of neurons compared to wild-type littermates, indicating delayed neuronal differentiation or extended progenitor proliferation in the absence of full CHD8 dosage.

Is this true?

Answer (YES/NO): NO